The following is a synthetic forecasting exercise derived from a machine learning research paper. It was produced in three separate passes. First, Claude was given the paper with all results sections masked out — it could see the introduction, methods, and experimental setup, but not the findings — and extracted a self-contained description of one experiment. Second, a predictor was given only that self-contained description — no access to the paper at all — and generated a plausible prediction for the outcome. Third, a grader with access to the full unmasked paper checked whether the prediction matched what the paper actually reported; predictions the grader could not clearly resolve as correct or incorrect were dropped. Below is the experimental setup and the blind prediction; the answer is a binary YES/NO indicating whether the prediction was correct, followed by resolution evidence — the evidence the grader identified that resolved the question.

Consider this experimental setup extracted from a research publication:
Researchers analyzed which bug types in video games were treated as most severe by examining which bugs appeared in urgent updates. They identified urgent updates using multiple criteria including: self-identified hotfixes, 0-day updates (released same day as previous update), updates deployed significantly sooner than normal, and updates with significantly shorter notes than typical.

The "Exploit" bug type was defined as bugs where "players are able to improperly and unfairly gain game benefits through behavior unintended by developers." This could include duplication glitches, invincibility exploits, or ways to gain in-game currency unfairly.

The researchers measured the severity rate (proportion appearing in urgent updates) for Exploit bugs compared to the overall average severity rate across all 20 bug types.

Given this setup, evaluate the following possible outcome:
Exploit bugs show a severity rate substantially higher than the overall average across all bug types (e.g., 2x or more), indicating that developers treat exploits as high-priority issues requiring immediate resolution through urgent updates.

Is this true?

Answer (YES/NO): NO